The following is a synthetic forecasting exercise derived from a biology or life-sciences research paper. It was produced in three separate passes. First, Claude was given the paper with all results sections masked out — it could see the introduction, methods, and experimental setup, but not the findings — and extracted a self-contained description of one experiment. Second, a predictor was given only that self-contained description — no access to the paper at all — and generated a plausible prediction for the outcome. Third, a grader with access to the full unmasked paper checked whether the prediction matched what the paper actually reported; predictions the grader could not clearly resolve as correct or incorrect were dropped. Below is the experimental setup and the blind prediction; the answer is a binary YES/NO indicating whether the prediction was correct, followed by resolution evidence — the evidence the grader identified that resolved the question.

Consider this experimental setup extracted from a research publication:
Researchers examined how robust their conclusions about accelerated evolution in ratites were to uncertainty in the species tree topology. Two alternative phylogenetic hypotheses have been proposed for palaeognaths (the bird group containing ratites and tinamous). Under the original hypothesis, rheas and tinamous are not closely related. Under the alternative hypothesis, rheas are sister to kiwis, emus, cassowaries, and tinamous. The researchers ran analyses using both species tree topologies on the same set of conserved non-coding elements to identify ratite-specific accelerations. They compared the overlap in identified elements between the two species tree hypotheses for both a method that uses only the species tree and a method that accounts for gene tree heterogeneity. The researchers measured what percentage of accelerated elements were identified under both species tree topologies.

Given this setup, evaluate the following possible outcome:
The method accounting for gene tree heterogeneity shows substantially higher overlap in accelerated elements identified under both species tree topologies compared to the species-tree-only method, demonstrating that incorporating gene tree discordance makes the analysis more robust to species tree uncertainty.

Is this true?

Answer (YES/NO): NO